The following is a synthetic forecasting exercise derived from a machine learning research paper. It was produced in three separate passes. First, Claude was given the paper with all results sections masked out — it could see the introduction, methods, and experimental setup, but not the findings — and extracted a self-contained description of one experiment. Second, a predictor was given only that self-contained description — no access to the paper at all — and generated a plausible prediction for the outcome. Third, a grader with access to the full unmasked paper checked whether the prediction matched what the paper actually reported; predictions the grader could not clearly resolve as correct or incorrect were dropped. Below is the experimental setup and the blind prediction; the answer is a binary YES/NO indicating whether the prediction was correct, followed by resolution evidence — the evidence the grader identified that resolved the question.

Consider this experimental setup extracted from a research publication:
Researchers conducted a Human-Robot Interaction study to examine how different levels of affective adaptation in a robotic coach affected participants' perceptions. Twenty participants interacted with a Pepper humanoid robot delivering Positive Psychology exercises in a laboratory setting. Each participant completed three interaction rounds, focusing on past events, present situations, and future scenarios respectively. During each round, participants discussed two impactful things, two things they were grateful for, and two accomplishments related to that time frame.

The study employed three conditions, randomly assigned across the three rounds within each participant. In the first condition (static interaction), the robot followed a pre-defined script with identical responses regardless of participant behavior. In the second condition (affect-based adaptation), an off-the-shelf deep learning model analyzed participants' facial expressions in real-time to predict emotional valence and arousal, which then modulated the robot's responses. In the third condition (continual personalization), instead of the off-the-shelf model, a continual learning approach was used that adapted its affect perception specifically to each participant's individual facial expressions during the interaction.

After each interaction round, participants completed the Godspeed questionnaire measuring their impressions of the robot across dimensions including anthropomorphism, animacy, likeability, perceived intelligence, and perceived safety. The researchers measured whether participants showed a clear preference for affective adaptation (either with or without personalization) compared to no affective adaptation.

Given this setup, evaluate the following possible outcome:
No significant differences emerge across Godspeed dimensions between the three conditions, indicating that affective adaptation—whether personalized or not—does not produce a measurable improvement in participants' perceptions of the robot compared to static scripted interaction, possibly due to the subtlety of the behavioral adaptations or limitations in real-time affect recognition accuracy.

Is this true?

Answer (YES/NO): NO